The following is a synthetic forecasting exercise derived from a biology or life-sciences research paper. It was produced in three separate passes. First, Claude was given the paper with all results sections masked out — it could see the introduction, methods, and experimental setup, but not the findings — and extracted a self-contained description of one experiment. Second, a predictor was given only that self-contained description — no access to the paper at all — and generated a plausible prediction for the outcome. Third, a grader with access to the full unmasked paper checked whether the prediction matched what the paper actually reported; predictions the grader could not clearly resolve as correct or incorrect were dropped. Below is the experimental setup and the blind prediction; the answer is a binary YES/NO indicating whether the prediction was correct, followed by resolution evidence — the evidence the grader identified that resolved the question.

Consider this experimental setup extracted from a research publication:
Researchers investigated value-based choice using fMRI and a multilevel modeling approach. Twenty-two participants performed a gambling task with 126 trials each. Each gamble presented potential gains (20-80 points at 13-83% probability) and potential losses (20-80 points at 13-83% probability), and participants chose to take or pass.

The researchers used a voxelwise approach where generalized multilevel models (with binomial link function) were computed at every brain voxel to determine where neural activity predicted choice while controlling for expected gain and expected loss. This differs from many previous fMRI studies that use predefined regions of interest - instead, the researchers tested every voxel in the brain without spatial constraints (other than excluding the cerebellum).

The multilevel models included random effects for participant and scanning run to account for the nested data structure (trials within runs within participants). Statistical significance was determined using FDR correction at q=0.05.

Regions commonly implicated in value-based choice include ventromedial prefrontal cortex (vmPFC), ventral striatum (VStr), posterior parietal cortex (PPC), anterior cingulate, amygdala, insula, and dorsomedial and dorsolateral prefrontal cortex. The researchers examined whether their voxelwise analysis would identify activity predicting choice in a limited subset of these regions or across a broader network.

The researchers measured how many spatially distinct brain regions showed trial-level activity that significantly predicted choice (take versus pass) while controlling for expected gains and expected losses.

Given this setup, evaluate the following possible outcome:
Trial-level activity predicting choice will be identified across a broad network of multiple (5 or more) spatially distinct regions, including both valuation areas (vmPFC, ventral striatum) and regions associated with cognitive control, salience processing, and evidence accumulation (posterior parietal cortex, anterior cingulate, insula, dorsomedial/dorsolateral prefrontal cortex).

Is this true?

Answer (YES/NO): NO